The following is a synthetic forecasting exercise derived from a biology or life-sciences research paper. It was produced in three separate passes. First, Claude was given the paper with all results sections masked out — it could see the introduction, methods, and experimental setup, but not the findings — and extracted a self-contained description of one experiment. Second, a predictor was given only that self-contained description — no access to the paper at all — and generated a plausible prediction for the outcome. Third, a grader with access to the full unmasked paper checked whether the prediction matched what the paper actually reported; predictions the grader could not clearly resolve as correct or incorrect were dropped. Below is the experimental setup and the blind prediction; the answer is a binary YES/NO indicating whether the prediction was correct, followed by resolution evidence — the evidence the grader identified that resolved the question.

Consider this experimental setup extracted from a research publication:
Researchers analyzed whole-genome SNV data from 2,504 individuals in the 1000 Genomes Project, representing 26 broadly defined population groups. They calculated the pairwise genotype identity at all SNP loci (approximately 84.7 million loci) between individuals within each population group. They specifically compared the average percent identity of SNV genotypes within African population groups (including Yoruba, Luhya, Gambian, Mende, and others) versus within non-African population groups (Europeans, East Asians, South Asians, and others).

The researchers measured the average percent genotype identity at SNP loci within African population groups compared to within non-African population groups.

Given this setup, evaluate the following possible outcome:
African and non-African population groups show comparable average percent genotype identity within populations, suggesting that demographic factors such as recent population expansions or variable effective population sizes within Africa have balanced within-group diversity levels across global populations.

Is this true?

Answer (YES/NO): NO